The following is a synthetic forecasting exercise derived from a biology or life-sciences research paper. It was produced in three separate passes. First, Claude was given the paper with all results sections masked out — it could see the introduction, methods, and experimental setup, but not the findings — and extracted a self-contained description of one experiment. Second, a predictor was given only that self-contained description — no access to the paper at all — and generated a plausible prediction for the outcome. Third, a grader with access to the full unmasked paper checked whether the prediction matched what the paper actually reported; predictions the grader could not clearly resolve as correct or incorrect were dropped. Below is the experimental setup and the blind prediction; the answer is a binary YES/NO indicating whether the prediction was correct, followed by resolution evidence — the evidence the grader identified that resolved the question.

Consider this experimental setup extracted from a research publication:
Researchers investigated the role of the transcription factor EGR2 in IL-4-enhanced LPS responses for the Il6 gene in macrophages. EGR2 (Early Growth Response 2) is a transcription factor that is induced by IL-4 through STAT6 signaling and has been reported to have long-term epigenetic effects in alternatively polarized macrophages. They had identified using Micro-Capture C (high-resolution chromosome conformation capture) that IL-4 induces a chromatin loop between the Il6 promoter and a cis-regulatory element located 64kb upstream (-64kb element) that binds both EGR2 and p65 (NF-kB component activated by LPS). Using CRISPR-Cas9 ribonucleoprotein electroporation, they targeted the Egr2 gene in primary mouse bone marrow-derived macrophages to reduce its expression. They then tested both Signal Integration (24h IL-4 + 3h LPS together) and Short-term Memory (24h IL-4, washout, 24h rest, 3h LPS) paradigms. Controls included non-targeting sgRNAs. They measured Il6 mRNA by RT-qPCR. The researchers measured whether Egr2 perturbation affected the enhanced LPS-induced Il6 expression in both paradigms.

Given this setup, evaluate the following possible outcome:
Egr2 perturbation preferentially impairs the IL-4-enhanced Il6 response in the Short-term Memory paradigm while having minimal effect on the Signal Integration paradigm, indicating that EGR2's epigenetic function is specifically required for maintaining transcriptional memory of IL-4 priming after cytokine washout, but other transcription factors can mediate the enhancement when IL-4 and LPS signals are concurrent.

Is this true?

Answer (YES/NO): NO